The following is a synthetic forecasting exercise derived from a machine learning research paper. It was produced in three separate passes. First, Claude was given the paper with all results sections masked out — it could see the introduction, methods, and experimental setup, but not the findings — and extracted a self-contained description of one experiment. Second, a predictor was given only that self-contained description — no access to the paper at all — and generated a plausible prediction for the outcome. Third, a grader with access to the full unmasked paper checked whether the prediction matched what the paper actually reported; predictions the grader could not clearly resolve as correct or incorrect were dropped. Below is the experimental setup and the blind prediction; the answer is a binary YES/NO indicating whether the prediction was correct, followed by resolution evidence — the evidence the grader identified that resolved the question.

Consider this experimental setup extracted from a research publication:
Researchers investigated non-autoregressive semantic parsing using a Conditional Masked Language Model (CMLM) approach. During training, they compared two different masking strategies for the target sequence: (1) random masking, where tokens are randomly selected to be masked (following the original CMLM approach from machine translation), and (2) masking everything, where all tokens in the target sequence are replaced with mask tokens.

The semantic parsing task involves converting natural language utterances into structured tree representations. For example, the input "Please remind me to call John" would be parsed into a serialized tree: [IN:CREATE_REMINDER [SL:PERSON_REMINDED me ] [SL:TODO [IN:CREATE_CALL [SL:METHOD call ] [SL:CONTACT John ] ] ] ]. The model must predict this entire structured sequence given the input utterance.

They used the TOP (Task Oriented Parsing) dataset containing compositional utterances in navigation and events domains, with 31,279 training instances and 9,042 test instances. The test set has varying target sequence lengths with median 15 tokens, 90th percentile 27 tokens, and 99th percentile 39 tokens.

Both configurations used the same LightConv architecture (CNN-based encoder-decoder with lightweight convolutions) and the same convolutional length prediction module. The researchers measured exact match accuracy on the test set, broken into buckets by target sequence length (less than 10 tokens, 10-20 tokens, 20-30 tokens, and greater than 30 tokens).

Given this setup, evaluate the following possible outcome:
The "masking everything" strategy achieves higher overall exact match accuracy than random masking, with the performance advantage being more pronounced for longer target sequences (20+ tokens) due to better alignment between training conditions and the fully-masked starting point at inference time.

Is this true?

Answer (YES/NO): YES